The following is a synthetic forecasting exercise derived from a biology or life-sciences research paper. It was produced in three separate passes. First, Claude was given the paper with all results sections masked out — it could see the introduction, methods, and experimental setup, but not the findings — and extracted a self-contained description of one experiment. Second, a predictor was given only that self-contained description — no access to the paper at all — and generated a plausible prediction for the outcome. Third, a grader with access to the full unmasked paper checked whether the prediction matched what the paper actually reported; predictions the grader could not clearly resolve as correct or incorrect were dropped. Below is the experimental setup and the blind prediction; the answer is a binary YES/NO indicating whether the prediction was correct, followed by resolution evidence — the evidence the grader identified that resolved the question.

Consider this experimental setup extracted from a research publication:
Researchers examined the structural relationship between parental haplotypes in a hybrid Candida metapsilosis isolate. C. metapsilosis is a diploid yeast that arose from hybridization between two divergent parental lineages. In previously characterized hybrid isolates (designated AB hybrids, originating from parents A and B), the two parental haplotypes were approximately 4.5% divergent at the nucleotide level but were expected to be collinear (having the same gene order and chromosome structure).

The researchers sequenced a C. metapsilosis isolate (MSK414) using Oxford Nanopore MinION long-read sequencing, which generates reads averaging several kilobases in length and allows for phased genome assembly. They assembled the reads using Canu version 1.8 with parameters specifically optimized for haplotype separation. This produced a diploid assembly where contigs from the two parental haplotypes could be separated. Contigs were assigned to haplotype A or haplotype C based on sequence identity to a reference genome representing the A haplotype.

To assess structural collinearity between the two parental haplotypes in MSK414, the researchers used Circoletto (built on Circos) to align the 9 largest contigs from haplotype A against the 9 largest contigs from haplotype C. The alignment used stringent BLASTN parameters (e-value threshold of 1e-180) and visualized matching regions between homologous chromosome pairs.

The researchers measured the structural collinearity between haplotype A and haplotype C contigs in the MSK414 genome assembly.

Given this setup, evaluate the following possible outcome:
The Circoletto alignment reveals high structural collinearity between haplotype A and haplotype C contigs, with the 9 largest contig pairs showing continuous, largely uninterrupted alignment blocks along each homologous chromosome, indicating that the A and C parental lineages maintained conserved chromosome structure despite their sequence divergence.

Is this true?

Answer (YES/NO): NO